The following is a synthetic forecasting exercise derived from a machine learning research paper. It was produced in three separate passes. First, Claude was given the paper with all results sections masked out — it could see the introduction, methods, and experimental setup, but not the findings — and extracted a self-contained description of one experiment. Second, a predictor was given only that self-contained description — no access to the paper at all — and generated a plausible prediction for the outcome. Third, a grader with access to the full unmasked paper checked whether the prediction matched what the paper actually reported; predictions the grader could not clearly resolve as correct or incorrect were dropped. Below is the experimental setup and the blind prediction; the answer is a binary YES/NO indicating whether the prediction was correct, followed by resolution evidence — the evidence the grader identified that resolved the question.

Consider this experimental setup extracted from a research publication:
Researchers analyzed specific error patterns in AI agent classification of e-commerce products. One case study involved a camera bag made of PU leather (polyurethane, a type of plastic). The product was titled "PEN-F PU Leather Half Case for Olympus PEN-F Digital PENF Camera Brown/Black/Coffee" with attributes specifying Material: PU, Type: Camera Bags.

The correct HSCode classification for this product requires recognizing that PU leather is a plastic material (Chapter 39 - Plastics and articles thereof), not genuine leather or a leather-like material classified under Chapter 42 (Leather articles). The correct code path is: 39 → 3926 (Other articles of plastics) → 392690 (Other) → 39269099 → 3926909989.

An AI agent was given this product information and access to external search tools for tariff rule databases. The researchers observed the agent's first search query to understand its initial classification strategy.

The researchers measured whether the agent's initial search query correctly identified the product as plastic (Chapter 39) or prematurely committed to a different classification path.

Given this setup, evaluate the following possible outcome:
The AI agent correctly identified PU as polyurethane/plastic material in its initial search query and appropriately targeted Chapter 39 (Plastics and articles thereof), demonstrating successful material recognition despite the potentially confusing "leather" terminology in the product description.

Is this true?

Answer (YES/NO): NO